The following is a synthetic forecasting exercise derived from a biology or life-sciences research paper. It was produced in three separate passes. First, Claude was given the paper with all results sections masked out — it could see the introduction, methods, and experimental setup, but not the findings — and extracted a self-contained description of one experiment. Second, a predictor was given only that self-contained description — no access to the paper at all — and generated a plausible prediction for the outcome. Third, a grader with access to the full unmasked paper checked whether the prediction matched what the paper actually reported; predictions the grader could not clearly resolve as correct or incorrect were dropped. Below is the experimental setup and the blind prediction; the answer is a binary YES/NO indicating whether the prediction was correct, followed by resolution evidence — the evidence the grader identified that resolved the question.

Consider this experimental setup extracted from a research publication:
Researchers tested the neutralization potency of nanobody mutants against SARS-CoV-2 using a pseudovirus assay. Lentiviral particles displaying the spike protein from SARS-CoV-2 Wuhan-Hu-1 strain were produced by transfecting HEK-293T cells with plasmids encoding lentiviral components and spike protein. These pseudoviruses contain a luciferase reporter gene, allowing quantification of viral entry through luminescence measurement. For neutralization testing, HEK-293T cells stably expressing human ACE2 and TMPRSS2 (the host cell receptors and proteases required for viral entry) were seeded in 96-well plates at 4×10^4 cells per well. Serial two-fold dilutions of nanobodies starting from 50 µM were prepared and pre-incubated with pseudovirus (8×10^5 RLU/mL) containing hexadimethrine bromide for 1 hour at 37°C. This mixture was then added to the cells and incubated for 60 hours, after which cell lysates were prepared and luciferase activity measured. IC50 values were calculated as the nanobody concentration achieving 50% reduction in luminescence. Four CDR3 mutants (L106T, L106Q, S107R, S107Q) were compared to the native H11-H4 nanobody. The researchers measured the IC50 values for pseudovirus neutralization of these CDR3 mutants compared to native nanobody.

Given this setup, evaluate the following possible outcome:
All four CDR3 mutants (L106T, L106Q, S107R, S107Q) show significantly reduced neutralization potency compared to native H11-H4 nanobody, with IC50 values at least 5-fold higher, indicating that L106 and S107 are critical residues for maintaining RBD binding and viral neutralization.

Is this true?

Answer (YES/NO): NO